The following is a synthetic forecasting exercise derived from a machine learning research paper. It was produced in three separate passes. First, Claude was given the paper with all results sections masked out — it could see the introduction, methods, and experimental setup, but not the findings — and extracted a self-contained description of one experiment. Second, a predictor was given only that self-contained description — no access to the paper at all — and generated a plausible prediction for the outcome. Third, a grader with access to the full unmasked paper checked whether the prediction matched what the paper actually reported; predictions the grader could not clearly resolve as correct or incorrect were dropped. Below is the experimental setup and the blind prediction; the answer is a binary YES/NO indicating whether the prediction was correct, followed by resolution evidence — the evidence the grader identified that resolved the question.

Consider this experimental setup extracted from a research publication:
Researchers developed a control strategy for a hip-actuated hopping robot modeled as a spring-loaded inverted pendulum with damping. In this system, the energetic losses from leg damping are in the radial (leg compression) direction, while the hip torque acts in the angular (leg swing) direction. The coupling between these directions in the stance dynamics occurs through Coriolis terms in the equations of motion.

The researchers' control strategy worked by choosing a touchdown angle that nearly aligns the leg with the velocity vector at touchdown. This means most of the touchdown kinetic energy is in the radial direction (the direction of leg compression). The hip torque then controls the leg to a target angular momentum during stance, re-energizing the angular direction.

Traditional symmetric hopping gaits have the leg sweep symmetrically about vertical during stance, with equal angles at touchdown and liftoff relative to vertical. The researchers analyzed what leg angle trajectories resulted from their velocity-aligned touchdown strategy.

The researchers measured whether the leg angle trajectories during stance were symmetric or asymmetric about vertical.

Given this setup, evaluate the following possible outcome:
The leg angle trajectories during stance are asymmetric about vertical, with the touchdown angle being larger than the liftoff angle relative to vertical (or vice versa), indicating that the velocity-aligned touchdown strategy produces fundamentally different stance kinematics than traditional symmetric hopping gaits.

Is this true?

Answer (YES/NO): YES